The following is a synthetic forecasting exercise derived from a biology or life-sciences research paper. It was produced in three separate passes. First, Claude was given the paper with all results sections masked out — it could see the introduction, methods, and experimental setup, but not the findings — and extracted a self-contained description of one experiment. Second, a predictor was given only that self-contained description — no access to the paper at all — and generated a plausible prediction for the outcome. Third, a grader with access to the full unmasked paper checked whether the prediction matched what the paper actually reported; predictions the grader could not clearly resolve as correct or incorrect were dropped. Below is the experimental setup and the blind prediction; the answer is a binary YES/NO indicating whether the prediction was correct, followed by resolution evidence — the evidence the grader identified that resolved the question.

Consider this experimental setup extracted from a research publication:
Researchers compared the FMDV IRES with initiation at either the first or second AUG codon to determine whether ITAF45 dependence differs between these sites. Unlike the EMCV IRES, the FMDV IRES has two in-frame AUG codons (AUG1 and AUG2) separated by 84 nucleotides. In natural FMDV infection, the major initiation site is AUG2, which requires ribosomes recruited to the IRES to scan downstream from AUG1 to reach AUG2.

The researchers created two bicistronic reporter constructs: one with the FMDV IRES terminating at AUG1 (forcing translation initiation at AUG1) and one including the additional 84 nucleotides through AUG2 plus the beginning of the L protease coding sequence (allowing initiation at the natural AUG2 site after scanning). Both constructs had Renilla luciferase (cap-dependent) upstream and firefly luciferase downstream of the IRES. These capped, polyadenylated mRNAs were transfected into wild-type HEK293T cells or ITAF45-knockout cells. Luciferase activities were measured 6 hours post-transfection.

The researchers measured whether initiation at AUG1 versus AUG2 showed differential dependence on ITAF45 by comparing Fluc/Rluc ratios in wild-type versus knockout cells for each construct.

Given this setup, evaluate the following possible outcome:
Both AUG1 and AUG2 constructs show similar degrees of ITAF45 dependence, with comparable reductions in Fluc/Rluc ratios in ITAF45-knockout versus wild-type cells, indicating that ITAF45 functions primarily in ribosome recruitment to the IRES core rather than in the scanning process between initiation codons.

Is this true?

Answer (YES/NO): YES